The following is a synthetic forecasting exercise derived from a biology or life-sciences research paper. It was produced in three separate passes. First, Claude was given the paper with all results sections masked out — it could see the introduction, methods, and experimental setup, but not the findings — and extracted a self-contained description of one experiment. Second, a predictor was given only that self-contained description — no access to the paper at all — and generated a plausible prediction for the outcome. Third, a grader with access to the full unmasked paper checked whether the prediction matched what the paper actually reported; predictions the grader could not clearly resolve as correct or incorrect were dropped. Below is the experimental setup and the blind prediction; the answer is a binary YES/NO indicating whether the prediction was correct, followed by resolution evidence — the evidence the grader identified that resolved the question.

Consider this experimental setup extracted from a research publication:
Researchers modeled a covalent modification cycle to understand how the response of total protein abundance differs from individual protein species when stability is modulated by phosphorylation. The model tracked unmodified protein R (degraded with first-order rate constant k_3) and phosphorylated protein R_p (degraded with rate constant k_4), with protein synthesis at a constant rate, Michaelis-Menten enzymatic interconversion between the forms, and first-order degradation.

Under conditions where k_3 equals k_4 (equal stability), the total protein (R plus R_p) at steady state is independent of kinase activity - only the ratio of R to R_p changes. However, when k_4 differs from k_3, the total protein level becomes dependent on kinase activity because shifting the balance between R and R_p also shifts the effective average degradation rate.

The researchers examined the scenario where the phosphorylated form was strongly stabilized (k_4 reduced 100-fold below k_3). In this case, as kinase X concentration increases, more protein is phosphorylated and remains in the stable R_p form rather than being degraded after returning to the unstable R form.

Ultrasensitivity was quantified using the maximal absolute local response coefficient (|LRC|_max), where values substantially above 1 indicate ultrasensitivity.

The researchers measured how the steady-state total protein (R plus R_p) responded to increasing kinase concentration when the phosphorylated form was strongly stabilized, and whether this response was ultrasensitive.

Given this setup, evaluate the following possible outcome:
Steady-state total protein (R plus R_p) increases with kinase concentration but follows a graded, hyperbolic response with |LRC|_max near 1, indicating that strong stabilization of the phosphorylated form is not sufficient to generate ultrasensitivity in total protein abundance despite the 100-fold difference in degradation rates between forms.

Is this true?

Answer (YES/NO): NO